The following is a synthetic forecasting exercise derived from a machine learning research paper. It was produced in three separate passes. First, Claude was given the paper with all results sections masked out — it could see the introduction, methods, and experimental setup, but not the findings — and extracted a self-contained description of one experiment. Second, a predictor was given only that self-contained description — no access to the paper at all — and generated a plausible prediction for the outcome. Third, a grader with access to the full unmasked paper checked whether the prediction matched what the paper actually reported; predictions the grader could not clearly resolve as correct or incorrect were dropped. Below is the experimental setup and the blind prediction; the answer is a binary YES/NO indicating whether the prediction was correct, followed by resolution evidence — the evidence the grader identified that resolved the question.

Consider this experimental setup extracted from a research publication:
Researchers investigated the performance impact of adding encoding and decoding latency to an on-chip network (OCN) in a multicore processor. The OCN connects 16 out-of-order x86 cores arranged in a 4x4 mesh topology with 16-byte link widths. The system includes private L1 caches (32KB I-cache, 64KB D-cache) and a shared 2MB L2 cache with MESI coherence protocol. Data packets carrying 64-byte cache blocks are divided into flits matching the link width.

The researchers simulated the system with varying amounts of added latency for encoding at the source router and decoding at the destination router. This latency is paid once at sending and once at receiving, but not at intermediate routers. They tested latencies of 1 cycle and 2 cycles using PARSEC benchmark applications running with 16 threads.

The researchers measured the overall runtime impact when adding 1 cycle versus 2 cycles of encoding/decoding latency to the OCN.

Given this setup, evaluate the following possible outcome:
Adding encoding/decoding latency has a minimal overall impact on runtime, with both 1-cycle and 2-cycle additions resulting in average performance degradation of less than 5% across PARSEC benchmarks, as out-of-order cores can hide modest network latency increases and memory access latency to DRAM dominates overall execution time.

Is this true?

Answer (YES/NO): NO